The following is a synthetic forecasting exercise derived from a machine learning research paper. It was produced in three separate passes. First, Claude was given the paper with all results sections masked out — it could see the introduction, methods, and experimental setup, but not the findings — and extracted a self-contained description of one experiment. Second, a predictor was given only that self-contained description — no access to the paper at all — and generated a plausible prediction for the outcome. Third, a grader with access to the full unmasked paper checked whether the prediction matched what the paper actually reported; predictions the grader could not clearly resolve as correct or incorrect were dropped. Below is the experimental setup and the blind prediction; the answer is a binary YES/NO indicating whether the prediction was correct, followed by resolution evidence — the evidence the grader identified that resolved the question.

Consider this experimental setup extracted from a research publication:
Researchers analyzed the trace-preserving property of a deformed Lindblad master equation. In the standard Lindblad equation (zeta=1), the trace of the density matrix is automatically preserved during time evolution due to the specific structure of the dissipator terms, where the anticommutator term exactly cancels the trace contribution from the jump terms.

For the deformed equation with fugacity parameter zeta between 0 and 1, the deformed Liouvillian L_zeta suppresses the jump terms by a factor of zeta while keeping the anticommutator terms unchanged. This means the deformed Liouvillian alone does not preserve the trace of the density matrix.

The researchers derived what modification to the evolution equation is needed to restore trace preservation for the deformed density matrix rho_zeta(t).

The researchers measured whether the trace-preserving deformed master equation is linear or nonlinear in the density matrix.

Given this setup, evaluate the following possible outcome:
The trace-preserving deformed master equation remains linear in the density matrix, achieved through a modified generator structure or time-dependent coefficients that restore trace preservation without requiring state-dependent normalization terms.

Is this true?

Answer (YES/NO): NO